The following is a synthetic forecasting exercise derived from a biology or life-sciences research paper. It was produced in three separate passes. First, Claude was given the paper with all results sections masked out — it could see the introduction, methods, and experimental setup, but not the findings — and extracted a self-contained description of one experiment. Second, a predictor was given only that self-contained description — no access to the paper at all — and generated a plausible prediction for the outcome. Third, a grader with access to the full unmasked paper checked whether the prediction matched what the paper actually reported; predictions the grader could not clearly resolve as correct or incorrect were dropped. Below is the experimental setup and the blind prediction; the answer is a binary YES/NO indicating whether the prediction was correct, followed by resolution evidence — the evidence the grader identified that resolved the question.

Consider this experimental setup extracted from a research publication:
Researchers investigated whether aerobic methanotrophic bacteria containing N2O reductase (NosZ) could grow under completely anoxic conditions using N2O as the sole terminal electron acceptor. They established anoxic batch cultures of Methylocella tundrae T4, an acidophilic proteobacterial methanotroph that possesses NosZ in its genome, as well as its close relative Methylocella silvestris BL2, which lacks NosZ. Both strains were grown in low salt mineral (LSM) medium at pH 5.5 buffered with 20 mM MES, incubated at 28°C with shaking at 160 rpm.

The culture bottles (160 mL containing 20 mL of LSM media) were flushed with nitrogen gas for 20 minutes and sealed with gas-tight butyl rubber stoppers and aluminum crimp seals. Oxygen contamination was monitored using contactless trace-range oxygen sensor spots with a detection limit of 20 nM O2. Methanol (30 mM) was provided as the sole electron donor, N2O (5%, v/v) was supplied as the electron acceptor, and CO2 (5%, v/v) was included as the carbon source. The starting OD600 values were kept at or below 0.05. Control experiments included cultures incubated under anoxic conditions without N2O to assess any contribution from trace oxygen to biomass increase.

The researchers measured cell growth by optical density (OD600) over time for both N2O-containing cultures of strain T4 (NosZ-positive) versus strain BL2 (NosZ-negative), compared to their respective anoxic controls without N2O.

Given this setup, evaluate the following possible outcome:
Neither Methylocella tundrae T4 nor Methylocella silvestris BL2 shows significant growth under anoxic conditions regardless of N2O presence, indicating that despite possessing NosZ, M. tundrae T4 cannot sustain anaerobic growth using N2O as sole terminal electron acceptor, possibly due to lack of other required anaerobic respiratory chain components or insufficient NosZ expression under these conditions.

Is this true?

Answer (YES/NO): NO